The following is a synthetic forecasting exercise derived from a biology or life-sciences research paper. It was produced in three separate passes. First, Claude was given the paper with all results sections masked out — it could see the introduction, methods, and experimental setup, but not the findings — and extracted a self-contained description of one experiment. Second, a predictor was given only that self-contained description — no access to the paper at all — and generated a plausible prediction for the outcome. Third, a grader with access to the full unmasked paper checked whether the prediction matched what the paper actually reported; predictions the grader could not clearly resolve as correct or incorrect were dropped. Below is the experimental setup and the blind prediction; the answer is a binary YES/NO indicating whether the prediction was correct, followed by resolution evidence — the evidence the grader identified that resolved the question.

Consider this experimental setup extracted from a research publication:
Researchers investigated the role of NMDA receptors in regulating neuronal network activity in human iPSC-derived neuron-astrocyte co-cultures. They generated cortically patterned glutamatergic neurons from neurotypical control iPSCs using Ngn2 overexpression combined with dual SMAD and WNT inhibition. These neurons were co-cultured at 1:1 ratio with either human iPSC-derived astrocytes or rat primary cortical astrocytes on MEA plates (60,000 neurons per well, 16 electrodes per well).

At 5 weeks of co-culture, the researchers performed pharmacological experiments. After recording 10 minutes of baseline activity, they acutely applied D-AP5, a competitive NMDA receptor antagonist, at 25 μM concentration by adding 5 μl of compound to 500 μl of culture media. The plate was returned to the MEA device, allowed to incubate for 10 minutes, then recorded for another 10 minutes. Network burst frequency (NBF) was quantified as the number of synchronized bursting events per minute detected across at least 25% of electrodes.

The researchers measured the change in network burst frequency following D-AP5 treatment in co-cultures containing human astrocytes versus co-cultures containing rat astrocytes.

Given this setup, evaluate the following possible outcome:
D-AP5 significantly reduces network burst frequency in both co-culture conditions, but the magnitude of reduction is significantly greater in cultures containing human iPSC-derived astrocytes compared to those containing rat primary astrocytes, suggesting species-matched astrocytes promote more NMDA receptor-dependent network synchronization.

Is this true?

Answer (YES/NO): NO